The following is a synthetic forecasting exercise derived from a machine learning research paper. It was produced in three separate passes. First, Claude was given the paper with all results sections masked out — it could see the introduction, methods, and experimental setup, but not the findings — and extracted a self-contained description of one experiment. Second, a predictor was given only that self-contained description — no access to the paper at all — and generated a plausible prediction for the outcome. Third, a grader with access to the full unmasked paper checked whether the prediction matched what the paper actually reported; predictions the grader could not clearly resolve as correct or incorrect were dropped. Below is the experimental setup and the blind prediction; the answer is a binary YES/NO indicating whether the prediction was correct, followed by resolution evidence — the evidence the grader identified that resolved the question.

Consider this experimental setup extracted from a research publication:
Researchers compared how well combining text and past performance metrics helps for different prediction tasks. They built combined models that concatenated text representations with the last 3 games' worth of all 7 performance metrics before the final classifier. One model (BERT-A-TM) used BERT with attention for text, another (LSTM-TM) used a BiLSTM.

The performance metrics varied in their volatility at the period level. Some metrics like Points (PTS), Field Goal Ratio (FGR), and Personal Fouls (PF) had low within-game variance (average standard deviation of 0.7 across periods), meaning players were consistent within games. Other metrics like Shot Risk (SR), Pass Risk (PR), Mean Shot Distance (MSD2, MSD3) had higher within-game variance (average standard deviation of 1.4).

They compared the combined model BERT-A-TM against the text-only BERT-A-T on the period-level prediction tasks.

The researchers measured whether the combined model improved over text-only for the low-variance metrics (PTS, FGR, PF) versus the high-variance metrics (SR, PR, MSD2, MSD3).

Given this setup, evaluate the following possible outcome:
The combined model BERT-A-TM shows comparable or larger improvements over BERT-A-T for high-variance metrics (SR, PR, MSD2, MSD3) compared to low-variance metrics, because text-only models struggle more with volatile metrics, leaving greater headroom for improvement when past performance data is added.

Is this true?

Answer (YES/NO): NO